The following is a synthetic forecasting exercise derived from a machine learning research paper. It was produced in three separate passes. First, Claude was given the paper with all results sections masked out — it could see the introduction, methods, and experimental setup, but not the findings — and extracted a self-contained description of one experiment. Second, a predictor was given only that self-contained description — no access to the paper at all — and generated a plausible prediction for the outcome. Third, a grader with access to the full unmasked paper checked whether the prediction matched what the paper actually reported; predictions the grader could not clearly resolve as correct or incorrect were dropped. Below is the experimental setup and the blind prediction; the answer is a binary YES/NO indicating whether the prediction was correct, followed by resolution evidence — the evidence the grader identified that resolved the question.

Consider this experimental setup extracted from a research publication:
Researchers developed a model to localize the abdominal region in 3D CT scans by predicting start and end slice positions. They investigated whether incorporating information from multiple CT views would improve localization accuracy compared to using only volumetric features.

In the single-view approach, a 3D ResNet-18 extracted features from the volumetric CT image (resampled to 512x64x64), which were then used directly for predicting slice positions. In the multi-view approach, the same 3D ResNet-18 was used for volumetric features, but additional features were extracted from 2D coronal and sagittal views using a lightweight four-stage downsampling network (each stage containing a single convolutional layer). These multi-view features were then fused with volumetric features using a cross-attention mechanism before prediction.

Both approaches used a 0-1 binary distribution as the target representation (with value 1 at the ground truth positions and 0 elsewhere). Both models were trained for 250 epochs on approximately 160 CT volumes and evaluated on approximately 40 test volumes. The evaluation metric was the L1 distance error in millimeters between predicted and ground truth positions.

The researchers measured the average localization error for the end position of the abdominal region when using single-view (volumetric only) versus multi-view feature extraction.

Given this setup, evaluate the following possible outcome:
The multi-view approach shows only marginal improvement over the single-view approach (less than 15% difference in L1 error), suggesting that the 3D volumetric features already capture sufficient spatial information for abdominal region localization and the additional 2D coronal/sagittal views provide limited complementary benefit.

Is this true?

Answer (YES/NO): NO